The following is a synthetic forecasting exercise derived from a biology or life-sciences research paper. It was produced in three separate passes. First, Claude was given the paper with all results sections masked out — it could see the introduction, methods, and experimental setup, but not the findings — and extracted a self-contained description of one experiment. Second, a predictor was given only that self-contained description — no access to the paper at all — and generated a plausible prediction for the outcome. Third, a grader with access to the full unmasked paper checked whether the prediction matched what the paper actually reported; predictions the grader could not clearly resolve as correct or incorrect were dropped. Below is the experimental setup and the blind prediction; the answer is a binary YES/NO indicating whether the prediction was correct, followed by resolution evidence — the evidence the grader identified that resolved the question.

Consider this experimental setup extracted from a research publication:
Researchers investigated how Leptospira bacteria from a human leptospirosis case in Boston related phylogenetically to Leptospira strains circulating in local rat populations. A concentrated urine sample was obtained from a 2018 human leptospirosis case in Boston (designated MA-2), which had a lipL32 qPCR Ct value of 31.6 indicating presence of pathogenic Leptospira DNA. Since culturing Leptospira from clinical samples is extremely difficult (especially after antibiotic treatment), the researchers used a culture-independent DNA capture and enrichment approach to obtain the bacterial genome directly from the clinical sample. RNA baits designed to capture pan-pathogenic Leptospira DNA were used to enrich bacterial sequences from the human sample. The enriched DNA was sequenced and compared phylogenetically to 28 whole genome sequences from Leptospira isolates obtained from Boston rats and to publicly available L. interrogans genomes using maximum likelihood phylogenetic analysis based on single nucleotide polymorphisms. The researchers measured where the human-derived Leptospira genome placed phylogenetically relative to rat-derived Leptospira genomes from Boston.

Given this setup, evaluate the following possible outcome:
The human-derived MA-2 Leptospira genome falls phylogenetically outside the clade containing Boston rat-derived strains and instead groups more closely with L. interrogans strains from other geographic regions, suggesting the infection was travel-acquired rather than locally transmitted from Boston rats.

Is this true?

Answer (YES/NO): NO